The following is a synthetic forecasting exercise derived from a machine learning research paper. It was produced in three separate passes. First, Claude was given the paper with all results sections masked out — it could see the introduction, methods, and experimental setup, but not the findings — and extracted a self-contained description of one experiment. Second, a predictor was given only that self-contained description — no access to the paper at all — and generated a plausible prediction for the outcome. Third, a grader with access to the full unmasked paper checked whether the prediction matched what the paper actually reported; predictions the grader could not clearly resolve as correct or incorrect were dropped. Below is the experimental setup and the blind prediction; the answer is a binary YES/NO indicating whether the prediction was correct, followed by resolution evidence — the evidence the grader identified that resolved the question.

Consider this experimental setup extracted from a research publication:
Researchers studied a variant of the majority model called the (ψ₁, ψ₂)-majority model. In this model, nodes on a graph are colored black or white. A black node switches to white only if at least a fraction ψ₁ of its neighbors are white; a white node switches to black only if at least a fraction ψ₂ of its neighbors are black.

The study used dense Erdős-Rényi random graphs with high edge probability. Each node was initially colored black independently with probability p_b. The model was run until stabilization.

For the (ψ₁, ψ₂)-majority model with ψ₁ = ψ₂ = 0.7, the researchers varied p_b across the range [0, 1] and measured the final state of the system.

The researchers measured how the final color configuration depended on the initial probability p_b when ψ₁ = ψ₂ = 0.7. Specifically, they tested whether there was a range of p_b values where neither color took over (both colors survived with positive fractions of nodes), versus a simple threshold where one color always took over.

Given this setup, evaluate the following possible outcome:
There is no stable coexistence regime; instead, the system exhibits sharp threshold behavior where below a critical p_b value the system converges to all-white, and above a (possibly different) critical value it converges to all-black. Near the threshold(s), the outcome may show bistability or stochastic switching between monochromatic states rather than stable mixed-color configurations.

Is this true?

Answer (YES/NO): NO